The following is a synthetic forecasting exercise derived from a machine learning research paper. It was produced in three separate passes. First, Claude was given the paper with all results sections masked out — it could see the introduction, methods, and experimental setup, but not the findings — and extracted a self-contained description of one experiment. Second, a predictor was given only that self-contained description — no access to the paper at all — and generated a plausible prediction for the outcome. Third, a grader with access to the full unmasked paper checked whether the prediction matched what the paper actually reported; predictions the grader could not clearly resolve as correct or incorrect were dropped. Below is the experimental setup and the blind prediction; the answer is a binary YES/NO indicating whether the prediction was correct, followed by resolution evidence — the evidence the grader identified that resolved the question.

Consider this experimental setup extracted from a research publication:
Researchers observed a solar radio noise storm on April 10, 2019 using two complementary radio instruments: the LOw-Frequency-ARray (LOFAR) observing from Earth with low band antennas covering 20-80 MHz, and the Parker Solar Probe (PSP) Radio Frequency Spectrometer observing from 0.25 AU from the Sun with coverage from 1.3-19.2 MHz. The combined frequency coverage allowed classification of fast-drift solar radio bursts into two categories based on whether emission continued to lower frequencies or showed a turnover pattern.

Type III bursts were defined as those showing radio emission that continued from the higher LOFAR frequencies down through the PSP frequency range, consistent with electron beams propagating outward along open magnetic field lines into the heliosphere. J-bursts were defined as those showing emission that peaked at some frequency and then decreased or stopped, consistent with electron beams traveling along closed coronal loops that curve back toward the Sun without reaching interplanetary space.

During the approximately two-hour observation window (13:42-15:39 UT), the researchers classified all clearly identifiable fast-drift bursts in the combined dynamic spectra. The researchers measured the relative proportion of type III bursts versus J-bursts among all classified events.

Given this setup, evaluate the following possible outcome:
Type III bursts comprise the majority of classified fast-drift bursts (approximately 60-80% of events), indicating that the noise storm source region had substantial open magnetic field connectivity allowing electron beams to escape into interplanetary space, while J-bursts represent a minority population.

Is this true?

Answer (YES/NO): NO